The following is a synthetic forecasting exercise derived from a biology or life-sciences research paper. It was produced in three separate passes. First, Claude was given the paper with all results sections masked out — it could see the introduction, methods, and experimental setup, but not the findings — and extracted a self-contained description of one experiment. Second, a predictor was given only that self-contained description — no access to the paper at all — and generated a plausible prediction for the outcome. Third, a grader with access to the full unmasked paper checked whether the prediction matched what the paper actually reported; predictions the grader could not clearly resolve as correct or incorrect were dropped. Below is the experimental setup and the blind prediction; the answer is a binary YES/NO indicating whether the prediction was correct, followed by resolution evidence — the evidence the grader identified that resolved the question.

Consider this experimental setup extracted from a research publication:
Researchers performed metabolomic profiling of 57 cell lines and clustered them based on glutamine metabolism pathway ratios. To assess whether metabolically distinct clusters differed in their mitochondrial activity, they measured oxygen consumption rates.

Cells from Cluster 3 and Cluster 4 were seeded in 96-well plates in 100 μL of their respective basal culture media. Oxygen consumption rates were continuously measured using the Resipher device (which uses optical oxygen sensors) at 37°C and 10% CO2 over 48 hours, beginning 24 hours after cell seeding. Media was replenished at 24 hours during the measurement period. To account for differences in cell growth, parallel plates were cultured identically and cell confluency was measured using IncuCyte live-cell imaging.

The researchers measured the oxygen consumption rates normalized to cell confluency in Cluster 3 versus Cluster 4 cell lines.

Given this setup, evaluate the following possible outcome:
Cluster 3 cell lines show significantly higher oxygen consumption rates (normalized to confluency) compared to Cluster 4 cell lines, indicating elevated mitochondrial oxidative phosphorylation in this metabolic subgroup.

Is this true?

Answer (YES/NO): NO